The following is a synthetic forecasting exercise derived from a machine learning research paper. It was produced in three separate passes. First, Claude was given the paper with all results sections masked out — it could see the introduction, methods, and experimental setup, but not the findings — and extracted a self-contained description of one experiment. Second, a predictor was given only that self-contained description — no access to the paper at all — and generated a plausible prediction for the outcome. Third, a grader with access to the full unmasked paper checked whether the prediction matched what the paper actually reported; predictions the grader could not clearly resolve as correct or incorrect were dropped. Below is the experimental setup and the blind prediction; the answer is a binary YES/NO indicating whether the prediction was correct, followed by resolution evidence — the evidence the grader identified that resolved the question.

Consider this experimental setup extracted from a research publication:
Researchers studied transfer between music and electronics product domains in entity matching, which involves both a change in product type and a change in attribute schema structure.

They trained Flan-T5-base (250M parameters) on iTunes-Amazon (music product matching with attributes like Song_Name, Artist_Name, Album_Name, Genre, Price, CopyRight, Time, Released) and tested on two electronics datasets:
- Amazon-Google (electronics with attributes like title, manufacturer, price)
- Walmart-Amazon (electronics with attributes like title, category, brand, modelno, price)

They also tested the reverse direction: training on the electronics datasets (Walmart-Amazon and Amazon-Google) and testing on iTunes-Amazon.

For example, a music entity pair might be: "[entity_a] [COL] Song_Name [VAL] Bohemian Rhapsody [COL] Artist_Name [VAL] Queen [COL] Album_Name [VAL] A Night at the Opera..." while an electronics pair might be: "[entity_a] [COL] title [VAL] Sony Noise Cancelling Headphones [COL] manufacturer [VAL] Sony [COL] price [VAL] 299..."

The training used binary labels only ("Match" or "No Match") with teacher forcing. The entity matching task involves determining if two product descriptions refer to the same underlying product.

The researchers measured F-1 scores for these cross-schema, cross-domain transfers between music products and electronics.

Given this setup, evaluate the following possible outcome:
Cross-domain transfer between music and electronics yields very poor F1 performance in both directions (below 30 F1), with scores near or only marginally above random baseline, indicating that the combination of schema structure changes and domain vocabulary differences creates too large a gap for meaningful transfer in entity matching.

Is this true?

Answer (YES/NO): NO